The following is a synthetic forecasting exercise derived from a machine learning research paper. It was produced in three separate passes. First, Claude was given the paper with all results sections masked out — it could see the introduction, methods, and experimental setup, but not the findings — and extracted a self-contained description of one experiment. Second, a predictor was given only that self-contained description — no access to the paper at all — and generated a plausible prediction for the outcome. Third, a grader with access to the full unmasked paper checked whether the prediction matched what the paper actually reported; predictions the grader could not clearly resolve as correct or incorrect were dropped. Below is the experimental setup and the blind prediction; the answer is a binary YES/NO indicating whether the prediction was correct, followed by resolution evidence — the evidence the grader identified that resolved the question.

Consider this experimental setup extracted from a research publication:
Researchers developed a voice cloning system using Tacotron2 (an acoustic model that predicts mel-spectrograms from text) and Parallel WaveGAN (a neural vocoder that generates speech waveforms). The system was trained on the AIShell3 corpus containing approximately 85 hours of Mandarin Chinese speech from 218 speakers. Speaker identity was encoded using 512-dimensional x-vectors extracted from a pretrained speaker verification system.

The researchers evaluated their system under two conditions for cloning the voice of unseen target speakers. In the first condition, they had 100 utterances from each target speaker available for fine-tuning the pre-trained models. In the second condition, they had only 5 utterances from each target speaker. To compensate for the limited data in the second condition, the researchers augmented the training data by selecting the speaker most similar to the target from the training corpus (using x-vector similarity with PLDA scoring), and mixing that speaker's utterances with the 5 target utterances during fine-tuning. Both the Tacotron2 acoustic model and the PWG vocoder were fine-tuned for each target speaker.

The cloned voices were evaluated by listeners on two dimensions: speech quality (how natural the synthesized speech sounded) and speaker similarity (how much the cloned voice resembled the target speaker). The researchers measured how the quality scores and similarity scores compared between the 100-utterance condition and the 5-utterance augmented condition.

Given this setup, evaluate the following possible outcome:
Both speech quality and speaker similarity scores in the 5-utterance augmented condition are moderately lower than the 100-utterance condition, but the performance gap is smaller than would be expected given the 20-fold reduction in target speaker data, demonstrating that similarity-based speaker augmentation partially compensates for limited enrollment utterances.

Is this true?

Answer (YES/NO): NO